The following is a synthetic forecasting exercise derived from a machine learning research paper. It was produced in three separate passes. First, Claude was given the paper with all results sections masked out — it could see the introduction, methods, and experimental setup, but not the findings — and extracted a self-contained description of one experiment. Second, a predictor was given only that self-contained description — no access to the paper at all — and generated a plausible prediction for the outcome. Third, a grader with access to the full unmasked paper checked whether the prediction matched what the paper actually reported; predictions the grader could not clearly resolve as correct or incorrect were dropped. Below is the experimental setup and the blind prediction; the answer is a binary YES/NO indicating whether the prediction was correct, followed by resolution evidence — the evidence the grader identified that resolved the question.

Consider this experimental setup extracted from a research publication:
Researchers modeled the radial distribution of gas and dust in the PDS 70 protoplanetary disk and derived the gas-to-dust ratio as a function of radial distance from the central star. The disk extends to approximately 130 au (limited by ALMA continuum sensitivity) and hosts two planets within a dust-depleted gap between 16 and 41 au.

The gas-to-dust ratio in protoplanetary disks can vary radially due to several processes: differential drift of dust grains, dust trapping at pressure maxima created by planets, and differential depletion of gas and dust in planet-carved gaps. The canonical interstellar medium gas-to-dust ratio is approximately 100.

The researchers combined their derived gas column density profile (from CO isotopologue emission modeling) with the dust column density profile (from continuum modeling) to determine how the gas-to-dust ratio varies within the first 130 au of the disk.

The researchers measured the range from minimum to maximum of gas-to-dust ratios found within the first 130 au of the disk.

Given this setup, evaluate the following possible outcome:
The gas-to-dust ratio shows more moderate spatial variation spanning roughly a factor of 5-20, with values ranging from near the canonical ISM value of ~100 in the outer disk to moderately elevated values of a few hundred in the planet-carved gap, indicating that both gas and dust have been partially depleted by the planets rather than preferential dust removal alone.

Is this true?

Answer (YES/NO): NO